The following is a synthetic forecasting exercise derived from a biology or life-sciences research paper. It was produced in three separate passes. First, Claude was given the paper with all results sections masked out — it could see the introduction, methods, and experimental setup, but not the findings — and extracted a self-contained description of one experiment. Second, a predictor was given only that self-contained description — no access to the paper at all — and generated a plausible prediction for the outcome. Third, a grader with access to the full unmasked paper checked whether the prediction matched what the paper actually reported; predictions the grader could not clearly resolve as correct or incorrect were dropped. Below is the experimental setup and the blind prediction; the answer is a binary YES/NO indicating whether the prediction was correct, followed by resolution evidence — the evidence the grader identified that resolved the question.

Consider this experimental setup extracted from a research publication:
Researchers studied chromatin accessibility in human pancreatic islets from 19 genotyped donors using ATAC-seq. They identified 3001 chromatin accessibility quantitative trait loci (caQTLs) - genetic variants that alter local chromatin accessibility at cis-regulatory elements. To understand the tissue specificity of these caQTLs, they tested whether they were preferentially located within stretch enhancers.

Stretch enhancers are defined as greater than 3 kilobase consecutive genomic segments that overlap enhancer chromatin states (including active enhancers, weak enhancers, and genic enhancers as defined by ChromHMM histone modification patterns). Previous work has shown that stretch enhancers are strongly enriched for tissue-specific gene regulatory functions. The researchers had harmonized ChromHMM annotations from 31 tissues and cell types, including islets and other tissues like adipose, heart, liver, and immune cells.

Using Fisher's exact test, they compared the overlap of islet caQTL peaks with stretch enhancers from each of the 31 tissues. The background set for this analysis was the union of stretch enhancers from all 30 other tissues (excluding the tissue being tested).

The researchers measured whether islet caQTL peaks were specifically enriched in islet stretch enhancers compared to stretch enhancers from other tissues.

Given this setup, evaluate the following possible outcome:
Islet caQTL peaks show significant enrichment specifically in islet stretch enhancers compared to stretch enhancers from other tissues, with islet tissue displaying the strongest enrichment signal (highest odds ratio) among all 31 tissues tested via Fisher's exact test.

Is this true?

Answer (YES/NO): YES